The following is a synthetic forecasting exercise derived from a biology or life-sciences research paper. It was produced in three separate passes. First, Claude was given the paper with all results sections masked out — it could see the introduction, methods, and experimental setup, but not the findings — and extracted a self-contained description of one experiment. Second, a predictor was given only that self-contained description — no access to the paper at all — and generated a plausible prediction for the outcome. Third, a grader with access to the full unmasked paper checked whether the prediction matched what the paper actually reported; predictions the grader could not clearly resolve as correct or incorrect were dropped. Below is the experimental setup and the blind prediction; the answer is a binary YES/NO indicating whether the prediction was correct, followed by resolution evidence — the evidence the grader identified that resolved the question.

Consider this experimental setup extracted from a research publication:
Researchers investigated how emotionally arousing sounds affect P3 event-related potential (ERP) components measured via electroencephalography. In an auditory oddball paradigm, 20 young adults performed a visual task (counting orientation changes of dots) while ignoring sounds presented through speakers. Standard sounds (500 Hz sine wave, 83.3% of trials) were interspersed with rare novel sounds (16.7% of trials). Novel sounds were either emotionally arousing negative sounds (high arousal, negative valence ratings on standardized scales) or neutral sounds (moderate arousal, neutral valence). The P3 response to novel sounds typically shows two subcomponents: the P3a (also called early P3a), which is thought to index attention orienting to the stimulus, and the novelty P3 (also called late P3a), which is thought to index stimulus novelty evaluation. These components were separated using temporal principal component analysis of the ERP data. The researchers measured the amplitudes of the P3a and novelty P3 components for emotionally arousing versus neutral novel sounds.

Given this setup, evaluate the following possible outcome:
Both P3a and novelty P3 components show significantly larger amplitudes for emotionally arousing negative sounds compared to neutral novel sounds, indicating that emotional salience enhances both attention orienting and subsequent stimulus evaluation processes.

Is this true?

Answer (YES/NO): YES